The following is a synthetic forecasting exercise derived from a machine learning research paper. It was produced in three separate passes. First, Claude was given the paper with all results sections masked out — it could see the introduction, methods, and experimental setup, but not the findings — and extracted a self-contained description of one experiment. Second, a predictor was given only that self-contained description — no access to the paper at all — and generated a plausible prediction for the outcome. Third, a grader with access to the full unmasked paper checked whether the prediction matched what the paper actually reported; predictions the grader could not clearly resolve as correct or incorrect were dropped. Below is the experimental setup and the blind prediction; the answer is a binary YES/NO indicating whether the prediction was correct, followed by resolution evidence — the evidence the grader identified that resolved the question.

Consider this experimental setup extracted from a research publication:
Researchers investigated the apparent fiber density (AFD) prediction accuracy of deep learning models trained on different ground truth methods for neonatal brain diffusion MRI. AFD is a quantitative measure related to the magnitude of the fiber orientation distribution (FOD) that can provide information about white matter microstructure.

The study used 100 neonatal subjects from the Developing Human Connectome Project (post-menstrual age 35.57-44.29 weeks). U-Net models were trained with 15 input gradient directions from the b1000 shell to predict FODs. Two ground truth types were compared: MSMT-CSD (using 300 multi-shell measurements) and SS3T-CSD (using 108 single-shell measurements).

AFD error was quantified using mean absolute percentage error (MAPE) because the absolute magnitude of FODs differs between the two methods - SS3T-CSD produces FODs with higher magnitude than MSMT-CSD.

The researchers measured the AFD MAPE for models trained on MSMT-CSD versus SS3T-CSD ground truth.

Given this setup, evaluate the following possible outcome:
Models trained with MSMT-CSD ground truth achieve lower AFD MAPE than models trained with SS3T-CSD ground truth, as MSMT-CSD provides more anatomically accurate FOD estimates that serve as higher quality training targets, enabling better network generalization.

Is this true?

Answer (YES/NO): NO